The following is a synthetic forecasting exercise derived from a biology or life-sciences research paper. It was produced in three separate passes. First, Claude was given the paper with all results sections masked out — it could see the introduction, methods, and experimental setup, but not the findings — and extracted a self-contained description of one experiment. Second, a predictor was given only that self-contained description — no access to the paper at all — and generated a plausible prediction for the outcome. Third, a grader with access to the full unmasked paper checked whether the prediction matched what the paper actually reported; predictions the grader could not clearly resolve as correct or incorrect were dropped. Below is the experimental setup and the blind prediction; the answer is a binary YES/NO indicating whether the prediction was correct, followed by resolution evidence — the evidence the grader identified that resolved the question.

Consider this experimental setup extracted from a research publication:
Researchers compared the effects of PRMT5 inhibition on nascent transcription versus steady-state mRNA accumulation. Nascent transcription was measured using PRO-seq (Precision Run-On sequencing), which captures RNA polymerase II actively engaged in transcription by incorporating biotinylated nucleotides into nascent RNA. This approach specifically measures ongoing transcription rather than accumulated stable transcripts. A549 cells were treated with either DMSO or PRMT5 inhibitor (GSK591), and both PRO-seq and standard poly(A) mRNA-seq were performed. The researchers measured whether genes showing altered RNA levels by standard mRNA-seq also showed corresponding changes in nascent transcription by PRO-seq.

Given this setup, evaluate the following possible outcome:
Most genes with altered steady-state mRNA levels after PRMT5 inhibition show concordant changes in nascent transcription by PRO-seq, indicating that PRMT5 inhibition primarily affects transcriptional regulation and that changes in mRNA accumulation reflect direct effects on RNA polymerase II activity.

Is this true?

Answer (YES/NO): NO